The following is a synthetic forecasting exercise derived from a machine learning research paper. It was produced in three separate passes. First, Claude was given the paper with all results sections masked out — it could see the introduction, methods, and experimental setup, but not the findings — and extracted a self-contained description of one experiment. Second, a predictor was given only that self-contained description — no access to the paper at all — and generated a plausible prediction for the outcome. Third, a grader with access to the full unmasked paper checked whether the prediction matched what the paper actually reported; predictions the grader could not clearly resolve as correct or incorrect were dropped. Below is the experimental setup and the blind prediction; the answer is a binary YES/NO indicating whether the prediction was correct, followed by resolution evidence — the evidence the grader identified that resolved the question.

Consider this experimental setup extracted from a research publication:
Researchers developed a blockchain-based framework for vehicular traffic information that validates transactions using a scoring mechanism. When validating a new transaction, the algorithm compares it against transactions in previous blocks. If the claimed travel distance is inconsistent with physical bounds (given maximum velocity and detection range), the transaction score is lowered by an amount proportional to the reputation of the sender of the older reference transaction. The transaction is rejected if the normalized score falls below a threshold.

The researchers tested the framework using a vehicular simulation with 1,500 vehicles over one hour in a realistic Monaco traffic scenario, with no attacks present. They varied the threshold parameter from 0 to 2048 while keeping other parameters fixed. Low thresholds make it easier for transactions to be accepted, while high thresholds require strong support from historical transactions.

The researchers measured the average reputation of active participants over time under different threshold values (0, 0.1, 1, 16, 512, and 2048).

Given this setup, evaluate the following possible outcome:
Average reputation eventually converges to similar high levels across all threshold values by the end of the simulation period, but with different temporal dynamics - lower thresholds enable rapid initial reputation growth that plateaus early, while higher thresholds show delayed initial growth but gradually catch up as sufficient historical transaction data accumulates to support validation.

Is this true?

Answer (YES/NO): NO